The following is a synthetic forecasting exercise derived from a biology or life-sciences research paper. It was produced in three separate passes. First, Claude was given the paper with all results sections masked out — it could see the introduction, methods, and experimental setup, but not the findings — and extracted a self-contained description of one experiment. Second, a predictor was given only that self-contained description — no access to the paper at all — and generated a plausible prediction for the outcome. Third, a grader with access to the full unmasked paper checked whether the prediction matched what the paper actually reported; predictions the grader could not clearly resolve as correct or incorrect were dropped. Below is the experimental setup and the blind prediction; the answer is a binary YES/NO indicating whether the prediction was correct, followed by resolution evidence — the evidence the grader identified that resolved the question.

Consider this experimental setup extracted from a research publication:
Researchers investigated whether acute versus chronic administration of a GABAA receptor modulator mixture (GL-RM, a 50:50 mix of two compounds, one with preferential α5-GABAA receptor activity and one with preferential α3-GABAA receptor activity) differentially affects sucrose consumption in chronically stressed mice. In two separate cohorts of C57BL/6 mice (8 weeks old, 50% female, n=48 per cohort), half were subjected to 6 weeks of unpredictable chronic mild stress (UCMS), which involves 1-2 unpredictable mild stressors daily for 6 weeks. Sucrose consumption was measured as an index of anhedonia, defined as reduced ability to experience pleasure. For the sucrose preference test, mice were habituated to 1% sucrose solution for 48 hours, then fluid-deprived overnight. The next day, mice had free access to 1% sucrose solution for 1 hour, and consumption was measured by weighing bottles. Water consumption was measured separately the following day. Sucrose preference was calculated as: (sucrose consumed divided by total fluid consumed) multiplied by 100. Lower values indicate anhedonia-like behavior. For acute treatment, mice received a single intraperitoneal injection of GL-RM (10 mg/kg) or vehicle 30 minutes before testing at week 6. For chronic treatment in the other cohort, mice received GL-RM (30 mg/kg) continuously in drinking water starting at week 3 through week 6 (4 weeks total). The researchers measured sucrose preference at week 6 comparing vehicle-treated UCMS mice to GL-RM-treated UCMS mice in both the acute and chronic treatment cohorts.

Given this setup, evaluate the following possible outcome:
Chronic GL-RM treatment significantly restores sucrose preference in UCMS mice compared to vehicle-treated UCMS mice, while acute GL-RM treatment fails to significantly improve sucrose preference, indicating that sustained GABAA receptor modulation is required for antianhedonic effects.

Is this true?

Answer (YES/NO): NO